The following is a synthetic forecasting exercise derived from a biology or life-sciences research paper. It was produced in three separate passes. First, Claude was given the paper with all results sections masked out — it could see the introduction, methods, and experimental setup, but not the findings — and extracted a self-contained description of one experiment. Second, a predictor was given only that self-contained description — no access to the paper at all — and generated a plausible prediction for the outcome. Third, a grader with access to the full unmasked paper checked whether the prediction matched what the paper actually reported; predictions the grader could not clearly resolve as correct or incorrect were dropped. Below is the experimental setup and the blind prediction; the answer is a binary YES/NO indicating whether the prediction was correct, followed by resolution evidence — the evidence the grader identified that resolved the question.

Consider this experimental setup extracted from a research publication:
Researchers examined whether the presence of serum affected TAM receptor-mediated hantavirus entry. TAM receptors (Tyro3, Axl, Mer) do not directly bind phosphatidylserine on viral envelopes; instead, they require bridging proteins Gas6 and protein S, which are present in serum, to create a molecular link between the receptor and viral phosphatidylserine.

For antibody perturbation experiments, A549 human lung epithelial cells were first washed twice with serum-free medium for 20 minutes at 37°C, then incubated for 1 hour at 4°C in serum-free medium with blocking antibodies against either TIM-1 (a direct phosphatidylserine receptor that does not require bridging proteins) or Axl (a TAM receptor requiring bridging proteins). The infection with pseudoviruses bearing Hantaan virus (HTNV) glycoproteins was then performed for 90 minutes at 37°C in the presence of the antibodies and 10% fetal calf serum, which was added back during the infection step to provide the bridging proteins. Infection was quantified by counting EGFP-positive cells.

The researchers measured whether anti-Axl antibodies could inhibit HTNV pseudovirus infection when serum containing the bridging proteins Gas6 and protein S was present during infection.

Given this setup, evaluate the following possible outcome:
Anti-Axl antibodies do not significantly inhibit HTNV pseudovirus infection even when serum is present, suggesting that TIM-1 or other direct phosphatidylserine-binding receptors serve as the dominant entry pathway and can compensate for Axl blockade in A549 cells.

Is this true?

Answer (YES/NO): YES